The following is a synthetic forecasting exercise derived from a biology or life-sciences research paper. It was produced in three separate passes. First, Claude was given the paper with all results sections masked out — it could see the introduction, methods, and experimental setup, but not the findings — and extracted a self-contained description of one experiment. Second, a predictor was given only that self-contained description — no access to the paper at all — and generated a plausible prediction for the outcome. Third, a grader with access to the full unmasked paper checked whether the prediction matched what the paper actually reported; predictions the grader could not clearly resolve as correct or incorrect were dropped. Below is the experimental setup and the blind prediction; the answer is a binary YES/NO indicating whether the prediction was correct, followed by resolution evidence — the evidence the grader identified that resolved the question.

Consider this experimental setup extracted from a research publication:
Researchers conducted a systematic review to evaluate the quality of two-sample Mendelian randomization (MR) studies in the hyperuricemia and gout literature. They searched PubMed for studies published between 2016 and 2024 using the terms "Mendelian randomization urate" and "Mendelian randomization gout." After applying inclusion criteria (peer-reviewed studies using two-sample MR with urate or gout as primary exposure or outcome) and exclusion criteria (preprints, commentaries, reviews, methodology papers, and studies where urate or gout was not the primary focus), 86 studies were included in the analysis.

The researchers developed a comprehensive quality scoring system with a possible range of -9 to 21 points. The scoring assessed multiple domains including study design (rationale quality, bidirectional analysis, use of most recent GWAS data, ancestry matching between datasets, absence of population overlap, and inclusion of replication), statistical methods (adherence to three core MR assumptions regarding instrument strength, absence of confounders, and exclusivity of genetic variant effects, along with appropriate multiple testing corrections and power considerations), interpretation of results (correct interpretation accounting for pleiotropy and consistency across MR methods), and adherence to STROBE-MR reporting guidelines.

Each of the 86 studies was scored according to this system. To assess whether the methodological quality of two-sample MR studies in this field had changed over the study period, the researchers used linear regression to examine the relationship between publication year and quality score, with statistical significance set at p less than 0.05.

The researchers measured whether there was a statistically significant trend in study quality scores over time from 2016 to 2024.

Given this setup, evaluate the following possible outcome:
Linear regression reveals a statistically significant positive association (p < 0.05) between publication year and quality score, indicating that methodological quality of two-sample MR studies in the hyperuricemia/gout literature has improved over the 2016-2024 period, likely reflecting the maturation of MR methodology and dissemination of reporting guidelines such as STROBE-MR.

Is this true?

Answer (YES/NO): NO